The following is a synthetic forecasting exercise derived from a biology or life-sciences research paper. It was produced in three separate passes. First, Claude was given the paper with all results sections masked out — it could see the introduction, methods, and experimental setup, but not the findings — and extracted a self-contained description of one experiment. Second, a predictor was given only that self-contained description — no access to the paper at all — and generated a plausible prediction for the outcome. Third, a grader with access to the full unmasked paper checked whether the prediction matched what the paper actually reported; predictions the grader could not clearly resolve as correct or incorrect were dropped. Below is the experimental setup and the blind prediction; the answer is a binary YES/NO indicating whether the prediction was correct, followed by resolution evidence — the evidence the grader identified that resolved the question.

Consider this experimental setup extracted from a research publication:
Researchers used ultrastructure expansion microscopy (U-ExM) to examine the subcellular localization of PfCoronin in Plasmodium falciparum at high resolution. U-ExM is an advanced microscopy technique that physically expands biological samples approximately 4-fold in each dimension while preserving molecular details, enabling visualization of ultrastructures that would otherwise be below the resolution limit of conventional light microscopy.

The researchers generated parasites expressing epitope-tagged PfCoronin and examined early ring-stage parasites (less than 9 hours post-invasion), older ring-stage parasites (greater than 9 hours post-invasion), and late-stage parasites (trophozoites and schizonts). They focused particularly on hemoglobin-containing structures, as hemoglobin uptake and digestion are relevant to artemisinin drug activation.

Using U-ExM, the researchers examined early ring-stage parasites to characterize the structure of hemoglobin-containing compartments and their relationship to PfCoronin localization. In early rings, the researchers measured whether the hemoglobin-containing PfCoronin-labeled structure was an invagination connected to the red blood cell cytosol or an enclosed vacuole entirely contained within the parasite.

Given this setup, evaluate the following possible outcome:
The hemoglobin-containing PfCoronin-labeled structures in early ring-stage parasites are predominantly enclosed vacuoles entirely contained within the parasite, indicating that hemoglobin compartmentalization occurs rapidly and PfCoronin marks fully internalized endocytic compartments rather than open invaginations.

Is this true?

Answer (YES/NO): NO